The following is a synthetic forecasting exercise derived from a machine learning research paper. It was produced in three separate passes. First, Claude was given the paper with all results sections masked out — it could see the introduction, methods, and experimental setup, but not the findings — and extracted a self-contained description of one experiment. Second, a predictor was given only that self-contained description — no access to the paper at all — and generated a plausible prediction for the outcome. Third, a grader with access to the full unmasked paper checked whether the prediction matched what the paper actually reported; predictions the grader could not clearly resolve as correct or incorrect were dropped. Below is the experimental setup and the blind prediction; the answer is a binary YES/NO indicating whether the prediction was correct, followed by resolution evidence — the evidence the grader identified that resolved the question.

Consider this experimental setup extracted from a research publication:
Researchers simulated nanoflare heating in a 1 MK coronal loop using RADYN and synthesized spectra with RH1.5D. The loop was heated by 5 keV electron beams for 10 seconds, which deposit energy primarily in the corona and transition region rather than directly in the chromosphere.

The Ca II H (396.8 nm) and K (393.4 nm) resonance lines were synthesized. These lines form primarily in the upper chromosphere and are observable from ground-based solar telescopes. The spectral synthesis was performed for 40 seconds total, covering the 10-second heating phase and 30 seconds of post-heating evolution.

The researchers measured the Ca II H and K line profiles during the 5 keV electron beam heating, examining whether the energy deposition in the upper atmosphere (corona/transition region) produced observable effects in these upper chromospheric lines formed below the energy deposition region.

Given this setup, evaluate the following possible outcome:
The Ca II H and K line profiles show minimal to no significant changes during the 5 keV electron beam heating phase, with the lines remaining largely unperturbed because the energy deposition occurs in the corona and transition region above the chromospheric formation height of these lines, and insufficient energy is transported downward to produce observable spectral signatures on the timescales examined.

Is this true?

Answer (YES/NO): NO